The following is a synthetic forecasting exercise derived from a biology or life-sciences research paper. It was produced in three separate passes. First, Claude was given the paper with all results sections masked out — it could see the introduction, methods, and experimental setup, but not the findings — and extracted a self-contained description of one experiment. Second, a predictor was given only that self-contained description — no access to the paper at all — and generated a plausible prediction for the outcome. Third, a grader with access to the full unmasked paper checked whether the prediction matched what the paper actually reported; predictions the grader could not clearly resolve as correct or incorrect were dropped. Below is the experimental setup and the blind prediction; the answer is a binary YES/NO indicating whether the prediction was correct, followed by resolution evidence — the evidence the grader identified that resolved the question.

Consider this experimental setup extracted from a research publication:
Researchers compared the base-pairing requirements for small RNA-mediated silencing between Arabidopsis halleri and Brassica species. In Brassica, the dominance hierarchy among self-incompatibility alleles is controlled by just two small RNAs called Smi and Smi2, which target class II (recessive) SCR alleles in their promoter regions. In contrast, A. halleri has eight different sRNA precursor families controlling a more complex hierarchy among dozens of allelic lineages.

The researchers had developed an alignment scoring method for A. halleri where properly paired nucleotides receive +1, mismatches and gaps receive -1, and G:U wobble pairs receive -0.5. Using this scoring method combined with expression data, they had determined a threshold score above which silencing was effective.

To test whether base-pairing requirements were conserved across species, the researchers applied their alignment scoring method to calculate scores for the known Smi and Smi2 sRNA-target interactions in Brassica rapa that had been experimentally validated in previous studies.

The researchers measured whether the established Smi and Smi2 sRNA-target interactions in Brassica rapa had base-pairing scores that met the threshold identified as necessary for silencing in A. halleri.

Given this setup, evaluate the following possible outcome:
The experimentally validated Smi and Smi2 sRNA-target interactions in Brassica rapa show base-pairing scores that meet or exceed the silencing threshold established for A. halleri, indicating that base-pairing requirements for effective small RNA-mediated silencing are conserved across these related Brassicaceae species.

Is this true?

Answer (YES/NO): NO